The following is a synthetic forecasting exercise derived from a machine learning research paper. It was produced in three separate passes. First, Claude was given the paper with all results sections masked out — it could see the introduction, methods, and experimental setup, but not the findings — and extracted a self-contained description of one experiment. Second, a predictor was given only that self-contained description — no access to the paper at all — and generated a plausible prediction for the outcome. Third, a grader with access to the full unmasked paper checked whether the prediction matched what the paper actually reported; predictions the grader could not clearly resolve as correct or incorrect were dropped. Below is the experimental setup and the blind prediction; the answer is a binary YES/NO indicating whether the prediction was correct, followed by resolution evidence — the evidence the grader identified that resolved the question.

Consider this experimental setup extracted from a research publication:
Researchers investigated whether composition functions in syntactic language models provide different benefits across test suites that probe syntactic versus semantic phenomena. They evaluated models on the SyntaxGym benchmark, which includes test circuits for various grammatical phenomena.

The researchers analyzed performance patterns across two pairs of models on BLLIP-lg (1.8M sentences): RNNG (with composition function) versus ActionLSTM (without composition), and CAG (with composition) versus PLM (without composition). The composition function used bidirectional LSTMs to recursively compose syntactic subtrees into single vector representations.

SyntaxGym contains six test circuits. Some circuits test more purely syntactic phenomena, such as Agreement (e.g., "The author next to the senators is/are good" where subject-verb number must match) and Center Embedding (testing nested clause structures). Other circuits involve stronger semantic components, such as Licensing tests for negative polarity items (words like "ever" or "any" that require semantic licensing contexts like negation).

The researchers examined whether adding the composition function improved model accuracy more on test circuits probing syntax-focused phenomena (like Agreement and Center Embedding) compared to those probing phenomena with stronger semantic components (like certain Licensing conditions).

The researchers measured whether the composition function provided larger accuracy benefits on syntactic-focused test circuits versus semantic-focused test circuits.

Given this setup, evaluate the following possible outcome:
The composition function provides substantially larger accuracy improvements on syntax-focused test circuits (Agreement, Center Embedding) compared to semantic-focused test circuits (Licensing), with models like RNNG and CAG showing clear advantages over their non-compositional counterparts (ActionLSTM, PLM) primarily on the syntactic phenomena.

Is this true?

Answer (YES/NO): NO